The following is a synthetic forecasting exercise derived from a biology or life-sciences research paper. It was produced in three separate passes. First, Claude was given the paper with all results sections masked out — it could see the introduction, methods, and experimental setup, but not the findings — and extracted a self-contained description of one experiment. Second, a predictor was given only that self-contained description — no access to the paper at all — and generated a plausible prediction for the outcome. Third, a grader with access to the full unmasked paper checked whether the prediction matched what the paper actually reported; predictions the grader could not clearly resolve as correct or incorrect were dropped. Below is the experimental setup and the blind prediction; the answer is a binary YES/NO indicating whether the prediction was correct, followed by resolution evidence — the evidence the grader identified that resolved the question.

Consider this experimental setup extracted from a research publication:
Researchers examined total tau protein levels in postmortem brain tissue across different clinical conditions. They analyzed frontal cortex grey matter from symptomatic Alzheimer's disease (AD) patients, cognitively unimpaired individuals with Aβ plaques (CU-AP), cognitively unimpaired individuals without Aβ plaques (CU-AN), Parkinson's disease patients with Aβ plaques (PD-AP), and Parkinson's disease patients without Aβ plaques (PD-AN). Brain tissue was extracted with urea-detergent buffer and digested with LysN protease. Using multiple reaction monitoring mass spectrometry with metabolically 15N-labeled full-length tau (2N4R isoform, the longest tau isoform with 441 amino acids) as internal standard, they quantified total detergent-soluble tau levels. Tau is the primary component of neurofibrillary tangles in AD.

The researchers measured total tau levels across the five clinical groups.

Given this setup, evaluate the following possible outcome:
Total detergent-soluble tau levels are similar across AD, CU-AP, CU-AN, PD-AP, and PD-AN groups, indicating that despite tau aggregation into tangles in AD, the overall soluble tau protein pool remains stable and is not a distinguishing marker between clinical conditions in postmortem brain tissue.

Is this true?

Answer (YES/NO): NO